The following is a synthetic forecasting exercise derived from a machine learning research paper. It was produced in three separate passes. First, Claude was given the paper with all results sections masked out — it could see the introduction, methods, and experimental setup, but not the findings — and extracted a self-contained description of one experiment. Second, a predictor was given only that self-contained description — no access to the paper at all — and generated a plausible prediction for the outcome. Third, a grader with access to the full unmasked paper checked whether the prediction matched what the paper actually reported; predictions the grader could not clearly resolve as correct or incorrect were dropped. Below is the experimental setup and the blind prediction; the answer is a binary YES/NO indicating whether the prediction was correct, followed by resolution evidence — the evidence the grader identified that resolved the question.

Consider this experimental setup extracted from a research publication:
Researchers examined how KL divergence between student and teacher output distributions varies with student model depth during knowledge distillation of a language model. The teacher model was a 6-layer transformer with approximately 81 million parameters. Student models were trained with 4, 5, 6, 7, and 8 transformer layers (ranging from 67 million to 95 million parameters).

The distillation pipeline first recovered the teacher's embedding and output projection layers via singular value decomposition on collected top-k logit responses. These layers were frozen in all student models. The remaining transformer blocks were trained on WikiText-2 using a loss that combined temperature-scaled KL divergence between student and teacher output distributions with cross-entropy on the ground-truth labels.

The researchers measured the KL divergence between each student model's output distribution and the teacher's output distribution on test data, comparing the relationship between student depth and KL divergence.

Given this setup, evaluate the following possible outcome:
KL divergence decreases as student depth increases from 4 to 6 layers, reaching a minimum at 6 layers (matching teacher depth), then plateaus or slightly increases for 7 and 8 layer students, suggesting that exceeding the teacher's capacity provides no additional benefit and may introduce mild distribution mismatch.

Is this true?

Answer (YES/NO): NO